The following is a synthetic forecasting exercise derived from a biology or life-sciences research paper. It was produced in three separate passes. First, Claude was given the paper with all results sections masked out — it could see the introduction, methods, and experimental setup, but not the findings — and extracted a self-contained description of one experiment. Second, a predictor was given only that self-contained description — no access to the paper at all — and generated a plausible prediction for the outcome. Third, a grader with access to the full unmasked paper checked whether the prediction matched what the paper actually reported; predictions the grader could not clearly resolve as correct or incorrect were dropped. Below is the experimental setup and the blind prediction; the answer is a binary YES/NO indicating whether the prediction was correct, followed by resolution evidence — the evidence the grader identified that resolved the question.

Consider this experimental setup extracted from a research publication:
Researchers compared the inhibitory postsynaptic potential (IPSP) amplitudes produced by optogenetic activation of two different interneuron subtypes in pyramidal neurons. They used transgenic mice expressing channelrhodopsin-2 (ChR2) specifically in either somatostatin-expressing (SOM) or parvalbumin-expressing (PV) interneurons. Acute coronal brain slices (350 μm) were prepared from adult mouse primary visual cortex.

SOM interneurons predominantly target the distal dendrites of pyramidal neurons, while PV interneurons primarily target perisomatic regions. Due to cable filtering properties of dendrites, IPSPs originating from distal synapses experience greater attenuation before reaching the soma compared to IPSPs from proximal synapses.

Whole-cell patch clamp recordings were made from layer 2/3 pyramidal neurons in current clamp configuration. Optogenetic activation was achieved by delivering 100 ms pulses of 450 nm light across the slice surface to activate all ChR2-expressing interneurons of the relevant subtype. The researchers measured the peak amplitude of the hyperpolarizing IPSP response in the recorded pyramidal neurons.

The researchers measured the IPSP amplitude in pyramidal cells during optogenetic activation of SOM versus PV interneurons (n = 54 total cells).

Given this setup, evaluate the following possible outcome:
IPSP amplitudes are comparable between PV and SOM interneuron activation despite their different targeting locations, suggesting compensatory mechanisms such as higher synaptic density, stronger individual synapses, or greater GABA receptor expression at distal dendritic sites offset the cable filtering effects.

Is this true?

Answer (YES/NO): YES